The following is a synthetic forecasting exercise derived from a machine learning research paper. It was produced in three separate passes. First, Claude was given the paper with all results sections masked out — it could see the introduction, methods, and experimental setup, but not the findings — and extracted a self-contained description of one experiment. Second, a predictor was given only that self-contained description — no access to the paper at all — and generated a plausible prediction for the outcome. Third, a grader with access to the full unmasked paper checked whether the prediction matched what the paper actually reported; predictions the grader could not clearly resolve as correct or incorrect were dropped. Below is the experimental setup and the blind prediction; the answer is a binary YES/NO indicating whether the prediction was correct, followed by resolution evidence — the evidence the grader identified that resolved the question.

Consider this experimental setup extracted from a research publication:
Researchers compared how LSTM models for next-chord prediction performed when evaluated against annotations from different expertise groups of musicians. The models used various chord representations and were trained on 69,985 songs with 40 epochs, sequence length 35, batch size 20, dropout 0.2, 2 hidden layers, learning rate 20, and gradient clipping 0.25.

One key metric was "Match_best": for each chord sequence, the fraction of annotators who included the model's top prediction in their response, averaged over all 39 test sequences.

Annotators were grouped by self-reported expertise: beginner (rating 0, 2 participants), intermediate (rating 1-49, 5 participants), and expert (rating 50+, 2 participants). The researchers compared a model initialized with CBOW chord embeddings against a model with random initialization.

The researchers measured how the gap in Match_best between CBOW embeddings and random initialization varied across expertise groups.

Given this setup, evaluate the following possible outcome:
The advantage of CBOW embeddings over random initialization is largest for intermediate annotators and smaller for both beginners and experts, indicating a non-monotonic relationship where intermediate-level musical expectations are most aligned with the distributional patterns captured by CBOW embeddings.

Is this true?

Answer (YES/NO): NO